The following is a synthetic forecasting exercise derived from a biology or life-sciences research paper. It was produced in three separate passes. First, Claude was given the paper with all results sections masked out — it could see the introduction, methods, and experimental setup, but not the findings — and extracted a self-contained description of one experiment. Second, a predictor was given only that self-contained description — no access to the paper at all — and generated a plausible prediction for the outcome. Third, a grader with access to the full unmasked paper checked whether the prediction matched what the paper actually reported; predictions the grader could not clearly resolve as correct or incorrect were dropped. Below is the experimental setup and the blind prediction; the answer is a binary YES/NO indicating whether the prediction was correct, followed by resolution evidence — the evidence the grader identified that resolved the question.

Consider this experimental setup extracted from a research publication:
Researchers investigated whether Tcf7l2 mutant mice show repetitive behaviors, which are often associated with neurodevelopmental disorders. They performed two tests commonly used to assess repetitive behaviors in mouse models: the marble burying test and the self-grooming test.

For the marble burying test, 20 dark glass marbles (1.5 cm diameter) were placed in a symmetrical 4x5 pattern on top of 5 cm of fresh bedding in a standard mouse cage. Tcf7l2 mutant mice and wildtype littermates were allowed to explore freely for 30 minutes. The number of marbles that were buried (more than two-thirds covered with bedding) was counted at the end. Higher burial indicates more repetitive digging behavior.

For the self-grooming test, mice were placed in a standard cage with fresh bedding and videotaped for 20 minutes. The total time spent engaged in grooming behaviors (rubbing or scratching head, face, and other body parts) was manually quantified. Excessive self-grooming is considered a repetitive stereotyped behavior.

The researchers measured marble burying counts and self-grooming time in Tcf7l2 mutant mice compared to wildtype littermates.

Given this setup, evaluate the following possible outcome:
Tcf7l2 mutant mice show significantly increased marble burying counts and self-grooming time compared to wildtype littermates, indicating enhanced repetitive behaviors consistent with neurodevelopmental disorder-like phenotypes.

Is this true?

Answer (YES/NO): NO